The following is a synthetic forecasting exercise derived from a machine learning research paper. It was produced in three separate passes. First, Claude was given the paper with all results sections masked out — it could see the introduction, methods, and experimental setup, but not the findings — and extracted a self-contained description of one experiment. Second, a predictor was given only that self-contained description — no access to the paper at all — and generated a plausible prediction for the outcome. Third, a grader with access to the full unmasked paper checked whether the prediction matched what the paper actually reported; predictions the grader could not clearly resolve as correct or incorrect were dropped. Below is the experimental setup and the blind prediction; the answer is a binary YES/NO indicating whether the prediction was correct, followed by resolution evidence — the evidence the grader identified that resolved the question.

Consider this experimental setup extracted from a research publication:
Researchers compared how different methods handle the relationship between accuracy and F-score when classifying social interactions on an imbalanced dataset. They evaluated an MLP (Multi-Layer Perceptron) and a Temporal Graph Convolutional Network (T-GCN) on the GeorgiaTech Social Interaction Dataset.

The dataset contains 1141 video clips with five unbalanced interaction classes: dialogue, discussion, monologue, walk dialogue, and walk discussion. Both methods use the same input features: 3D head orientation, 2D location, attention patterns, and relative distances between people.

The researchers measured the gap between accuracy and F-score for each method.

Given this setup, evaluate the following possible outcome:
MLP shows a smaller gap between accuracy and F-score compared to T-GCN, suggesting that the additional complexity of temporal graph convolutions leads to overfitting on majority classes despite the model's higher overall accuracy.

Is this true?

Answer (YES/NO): NO